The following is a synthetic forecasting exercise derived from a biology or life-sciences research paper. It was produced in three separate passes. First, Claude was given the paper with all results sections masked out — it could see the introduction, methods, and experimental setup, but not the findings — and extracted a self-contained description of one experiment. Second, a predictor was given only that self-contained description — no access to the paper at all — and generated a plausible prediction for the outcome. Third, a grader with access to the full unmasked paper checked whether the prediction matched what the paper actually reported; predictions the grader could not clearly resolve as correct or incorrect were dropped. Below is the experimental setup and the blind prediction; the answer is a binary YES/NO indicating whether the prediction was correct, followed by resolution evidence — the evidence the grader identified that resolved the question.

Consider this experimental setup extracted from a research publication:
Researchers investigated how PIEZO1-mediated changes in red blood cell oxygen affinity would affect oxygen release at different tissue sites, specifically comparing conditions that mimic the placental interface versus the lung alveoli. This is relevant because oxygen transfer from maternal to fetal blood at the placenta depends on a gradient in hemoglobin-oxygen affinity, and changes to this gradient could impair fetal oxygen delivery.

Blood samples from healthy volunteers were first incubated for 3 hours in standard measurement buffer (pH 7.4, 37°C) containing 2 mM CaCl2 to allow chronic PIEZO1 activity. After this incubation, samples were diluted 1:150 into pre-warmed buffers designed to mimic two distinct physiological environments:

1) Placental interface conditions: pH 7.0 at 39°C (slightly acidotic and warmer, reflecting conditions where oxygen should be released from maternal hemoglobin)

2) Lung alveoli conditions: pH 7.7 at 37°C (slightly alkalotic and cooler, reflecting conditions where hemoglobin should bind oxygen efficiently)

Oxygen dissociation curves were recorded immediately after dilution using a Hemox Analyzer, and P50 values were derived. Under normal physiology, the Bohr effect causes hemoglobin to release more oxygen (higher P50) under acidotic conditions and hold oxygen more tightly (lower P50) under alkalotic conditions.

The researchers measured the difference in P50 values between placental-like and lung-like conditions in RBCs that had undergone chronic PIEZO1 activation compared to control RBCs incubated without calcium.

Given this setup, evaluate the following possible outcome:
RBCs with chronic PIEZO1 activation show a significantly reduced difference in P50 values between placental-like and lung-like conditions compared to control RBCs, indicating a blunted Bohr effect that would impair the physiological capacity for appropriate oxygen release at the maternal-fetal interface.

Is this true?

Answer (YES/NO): YES